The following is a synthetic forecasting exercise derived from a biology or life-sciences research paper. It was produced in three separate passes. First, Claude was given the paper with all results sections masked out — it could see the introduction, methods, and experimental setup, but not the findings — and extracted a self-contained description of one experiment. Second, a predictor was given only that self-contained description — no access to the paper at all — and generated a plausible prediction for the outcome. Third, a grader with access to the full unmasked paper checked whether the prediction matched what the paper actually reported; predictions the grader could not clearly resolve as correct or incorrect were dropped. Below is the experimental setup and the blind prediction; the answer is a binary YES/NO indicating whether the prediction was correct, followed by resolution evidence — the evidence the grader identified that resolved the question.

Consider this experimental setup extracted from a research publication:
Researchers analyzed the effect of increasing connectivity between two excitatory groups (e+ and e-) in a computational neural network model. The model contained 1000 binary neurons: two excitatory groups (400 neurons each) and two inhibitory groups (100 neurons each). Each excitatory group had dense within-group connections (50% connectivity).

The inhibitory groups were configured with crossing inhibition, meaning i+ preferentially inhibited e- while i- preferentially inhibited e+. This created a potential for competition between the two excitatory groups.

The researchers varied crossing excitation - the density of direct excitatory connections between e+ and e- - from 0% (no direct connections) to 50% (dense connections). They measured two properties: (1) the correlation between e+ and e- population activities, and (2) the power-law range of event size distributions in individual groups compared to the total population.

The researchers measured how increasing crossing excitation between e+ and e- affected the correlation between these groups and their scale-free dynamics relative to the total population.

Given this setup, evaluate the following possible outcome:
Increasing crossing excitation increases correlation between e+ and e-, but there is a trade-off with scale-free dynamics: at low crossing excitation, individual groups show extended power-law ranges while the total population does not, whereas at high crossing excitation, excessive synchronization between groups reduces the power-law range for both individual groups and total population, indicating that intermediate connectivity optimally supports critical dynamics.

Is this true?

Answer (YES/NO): NO